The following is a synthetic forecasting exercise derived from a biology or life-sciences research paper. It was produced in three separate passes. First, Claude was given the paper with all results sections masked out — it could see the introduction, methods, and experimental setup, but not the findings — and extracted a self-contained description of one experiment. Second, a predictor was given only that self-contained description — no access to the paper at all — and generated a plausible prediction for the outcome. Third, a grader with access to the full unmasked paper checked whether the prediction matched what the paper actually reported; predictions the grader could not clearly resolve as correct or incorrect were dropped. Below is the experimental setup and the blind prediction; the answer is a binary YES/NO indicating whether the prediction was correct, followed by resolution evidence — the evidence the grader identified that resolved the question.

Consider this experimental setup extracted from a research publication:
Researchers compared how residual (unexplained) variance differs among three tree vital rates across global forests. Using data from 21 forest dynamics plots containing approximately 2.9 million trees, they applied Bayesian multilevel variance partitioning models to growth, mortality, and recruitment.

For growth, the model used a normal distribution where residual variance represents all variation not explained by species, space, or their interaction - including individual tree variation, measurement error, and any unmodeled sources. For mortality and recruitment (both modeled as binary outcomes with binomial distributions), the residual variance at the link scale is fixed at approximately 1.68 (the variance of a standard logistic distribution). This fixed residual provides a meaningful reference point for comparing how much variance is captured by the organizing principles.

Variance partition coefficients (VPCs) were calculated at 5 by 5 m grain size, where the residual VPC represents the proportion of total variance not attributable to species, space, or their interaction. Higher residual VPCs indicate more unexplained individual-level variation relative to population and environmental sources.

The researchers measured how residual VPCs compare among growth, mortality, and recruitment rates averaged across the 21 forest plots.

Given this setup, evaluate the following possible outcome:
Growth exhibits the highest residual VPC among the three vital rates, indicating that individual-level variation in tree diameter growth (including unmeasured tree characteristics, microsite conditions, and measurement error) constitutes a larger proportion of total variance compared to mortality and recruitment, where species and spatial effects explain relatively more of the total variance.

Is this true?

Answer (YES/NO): YES